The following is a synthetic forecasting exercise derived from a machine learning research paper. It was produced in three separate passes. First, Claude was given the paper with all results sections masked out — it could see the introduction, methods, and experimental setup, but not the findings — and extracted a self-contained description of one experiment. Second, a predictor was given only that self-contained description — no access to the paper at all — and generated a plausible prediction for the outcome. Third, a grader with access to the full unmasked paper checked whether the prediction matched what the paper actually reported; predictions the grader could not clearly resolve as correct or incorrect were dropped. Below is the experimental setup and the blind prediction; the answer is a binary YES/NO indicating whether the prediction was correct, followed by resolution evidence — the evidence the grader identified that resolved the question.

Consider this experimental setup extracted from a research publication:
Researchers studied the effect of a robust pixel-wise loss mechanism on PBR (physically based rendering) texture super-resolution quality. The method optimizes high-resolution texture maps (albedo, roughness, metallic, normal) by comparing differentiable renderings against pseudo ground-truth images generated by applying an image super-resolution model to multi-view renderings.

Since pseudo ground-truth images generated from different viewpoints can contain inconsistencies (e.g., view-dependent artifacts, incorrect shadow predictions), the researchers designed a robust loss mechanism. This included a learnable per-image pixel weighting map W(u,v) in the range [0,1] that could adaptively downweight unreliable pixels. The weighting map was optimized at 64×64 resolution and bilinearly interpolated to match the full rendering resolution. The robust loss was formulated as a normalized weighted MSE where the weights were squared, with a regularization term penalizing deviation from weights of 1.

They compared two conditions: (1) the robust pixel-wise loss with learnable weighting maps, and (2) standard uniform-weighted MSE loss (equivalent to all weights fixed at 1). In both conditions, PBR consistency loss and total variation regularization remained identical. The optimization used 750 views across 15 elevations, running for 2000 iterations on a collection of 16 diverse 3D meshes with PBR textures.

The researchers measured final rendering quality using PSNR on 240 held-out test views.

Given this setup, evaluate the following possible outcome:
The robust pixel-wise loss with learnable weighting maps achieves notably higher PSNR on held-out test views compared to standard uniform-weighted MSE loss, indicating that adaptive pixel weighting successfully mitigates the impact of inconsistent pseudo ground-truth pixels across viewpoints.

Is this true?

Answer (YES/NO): YES